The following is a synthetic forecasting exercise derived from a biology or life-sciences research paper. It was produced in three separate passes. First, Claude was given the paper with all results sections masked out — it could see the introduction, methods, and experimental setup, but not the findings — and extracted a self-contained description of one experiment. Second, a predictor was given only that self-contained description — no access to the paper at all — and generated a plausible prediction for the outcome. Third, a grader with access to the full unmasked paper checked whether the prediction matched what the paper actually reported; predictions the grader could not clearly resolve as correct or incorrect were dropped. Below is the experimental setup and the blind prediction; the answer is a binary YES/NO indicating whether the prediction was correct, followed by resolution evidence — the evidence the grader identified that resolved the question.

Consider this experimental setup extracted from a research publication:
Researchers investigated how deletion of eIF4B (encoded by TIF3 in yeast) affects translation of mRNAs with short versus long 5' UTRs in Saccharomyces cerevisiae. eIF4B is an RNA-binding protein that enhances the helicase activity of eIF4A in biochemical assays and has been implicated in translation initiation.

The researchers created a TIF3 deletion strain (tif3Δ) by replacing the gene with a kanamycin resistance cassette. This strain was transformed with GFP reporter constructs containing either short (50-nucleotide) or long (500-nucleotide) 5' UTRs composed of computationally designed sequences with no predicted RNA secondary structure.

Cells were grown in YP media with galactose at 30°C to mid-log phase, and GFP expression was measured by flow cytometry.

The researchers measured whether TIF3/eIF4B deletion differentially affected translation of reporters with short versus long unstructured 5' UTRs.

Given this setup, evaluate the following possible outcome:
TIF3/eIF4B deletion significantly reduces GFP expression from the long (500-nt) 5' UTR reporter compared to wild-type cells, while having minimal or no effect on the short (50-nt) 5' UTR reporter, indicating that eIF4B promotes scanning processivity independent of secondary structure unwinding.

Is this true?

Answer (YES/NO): NO